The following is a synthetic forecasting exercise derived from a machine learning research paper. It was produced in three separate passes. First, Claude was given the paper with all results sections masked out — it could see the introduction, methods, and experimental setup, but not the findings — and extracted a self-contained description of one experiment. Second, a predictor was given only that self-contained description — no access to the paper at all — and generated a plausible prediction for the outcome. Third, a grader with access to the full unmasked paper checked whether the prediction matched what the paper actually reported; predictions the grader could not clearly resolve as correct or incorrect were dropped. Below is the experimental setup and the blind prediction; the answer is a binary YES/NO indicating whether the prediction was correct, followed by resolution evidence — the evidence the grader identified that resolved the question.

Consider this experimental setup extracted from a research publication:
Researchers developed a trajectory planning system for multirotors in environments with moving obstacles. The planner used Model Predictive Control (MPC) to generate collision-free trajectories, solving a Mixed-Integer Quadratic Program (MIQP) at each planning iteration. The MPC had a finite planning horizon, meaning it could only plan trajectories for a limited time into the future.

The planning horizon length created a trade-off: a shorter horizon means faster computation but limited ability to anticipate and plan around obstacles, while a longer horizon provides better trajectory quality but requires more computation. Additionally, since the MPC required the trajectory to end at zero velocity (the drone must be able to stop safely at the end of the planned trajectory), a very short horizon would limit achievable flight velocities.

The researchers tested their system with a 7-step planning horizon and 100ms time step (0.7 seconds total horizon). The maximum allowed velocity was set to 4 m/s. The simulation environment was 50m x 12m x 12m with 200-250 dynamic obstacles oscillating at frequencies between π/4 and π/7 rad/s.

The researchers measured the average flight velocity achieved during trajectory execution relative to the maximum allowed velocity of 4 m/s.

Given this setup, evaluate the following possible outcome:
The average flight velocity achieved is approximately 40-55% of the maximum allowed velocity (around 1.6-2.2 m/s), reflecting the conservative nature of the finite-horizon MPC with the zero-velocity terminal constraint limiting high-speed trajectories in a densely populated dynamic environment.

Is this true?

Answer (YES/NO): NO